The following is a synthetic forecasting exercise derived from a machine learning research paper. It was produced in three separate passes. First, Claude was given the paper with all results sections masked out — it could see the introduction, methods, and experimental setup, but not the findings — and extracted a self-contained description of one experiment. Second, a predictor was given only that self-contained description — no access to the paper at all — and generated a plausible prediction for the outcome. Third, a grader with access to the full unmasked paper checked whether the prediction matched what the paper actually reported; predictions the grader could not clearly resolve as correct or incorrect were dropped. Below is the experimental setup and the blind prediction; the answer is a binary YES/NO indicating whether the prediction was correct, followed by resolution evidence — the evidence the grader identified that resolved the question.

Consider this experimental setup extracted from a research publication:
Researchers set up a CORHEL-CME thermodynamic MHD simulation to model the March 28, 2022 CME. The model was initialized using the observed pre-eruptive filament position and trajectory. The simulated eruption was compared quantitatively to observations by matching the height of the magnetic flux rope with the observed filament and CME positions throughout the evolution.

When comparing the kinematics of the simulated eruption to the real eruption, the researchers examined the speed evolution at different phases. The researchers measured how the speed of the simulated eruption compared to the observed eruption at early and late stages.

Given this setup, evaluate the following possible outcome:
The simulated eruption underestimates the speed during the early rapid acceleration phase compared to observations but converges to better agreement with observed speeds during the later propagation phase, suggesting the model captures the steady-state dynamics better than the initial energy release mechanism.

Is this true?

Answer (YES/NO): NO